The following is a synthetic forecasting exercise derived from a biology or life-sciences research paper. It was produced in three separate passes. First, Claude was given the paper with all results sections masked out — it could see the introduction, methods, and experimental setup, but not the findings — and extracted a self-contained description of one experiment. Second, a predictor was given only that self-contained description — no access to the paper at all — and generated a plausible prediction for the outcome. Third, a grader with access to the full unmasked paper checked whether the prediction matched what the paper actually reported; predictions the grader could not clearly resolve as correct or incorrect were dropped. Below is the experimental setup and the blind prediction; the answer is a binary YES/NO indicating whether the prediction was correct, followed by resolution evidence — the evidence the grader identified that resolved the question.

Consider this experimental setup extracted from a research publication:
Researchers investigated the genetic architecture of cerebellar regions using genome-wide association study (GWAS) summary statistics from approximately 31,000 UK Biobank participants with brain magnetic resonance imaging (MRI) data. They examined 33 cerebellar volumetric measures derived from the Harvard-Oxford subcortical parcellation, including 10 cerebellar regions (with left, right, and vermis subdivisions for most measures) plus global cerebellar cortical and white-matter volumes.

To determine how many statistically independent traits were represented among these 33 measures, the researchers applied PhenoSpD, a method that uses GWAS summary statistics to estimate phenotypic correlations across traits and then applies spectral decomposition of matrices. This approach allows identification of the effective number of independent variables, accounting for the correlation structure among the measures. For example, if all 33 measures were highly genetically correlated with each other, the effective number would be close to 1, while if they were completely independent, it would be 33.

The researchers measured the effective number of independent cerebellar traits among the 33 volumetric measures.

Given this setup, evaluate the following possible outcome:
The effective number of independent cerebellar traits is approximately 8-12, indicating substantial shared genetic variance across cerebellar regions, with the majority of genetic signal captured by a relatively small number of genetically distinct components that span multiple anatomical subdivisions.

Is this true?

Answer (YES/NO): NO